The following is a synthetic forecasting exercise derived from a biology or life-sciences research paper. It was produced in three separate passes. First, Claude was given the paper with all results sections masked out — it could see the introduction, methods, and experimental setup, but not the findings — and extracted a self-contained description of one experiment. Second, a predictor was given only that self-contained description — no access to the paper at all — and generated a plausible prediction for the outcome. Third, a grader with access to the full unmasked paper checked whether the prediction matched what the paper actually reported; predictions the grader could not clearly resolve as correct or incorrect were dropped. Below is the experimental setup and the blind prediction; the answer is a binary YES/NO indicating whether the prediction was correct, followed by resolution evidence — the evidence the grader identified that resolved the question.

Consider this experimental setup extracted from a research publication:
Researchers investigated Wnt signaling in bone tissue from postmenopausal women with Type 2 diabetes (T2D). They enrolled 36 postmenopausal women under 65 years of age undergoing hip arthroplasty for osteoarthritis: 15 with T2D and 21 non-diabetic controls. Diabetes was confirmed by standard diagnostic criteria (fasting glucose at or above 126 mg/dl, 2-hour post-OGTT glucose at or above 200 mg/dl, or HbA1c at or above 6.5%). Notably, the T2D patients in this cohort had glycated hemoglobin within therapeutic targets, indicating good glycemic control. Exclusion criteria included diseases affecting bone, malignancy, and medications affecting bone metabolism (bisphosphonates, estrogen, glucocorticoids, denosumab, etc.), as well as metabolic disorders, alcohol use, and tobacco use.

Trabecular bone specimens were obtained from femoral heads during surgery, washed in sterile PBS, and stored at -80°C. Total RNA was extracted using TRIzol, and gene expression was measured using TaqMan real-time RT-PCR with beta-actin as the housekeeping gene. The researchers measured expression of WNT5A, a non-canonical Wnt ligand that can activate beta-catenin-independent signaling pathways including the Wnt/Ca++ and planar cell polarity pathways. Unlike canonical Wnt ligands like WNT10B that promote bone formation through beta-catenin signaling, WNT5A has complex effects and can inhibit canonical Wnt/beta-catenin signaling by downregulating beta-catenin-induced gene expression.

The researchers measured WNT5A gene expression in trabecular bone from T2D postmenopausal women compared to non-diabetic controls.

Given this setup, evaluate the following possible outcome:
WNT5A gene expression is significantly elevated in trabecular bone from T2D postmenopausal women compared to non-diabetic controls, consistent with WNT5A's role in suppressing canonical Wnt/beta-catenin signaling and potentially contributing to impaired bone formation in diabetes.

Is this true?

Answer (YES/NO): YES